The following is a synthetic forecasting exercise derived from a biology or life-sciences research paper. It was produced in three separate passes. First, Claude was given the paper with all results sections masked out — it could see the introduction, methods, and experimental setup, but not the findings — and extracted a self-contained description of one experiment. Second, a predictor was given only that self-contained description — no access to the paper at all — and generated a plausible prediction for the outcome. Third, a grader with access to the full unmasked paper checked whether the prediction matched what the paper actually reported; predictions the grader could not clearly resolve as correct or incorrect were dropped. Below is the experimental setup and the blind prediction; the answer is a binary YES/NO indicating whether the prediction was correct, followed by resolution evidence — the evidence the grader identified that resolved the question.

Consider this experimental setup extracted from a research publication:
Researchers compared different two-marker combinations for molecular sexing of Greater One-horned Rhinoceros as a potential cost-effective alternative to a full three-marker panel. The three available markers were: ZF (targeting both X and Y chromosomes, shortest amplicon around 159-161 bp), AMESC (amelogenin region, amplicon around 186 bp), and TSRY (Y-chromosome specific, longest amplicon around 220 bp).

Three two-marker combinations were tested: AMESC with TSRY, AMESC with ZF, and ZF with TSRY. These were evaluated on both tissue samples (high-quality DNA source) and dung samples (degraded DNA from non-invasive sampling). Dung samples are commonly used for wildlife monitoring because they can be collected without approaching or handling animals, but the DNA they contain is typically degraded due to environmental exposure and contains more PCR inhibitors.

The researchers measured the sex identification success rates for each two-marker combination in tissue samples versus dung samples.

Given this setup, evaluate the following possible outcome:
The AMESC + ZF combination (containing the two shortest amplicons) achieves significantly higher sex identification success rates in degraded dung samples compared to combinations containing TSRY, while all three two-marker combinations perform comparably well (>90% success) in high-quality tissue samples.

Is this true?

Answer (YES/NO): NO